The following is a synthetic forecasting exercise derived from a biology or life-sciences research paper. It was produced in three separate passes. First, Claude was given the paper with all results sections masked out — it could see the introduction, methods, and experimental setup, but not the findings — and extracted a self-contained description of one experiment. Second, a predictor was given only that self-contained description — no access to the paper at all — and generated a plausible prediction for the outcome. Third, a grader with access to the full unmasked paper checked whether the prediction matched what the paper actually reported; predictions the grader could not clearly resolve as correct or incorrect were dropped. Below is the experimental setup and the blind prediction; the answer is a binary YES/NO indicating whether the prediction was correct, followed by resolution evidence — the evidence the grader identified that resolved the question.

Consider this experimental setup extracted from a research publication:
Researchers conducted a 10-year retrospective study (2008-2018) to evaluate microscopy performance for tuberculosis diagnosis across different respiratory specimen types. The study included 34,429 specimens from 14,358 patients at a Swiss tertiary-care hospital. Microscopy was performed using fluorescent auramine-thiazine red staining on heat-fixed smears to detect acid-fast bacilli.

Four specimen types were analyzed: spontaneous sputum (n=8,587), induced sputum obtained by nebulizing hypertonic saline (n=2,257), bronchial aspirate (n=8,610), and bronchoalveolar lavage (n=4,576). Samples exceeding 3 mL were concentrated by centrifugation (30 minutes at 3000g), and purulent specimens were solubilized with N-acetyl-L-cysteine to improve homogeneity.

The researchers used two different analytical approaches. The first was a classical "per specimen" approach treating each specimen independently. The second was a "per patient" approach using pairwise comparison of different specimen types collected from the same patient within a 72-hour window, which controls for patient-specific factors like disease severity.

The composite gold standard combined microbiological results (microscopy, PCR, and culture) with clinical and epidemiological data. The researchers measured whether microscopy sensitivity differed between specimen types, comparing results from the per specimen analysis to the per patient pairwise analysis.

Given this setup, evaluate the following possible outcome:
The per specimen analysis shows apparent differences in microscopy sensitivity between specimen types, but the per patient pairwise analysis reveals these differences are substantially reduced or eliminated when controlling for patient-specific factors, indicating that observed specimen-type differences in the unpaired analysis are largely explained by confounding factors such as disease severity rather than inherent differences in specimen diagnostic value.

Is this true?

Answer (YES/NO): YES